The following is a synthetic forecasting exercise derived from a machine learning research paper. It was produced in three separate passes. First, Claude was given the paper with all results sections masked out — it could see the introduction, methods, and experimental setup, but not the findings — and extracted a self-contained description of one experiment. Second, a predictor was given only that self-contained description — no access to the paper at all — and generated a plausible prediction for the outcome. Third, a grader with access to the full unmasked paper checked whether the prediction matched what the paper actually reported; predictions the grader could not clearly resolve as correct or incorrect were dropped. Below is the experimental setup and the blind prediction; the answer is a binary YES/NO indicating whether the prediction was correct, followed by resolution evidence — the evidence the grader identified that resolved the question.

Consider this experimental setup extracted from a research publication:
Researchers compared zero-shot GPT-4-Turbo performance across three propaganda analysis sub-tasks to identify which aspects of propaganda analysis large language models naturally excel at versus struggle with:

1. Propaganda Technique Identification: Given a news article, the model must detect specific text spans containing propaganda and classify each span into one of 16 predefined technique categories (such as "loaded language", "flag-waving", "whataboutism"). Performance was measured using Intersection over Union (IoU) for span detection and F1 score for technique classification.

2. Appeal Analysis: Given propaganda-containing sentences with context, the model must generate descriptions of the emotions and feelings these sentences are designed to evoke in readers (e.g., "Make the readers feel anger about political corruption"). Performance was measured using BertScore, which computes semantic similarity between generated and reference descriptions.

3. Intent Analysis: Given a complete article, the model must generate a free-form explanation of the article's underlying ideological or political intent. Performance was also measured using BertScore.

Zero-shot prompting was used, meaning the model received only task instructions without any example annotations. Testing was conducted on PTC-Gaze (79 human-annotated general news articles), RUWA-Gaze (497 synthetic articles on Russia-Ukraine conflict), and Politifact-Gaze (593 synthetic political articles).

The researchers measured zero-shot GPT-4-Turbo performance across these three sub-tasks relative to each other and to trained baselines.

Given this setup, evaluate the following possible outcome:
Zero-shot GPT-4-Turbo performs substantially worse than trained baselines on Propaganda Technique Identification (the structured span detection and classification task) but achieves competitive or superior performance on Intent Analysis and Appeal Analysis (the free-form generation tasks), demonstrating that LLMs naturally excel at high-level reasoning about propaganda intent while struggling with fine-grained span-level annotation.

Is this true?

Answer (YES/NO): NO